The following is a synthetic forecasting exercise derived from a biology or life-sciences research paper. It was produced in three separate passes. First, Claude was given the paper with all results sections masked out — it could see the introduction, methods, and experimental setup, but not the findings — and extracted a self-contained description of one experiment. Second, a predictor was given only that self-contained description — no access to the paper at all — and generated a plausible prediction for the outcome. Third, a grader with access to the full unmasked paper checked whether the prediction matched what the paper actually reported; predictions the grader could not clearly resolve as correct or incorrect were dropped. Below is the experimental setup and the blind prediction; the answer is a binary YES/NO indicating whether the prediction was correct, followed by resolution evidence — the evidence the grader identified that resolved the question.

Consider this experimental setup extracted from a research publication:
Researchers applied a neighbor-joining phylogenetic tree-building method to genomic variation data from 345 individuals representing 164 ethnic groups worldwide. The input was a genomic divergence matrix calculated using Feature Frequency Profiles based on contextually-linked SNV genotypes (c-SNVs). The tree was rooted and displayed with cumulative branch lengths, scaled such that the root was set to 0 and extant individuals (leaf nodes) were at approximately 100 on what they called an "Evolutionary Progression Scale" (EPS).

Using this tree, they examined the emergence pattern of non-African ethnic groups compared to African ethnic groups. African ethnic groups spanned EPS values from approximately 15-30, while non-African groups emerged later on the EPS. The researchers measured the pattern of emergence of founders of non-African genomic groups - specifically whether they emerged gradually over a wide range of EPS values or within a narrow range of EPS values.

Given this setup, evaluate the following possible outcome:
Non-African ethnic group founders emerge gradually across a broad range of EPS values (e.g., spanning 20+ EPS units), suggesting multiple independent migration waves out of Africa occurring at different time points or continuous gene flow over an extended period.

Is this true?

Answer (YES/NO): NO